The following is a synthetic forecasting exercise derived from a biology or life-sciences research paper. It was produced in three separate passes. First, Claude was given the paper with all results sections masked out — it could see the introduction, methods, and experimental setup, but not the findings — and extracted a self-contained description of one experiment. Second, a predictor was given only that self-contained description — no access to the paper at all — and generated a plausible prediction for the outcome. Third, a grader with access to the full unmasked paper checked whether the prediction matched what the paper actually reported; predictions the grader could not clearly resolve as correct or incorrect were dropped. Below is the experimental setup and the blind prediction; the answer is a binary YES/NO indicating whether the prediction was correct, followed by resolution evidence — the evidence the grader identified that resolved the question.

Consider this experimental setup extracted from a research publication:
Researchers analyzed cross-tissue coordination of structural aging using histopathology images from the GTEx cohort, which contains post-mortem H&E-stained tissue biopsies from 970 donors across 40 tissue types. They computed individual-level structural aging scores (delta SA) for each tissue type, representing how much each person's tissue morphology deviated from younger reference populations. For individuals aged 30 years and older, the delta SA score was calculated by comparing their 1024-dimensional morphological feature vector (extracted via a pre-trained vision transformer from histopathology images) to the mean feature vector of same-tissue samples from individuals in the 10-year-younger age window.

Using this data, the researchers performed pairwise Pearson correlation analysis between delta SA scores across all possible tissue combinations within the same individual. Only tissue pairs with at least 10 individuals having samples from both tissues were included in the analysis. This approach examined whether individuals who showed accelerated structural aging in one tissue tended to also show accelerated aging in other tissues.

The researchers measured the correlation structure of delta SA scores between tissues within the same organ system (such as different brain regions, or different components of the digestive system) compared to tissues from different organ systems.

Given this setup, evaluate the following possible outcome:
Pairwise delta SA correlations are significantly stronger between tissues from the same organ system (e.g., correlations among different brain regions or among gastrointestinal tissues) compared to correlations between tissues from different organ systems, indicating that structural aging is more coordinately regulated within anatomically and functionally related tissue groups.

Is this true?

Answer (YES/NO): YES